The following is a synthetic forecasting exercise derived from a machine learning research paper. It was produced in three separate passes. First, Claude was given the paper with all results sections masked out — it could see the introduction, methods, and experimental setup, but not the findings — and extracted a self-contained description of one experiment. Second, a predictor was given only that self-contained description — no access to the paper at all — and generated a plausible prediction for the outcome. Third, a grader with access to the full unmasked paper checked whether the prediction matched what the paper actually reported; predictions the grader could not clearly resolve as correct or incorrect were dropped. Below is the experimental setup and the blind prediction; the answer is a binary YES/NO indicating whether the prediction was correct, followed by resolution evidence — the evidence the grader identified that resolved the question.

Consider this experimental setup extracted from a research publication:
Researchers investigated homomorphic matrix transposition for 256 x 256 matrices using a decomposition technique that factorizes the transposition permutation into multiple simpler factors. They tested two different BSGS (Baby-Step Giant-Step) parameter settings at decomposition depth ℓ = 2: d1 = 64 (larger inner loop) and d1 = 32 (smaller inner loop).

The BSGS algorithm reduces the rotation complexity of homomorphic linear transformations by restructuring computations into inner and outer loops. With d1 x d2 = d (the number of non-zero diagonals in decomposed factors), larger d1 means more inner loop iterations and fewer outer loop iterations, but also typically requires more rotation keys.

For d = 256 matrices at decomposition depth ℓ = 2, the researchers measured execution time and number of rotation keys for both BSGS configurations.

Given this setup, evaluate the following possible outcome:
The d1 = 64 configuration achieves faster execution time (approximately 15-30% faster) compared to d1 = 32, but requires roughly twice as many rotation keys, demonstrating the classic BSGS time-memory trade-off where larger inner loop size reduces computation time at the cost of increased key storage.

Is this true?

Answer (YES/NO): NO